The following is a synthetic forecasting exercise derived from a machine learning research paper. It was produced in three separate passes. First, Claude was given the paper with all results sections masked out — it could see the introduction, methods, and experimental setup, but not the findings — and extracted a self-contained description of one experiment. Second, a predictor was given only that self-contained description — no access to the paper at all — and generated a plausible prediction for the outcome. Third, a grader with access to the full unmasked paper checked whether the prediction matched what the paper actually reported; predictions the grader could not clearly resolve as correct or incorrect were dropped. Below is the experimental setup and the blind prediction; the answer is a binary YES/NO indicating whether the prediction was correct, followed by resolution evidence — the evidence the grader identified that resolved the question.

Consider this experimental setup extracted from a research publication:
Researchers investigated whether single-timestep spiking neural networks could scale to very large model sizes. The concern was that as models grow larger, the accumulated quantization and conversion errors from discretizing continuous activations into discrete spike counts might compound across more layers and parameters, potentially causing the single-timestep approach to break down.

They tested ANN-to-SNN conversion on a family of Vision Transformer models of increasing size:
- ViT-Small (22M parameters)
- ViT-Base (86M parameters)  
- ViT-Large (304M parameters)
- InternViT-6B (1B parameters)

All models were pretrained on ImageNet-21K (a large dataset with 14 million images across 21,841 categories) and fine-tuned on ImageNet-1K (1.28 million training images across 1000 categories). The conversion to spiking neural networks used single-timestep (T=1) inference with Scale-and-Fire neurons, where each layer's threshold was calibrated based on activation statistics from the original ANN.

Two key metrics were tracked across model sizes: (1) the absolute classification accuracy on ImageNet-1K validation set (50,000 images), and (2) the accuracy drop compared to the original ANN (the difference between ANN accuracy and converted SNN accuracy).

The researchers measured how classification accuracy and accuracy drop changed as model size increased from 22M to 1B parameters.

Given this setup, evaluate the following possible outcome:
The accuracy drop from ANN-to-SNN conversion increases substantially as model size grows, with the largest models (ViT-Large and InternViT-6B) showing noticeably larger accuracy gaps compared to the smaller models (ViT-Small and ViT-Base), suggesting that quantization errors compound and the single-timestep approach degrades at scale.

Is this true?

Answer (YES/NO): NO